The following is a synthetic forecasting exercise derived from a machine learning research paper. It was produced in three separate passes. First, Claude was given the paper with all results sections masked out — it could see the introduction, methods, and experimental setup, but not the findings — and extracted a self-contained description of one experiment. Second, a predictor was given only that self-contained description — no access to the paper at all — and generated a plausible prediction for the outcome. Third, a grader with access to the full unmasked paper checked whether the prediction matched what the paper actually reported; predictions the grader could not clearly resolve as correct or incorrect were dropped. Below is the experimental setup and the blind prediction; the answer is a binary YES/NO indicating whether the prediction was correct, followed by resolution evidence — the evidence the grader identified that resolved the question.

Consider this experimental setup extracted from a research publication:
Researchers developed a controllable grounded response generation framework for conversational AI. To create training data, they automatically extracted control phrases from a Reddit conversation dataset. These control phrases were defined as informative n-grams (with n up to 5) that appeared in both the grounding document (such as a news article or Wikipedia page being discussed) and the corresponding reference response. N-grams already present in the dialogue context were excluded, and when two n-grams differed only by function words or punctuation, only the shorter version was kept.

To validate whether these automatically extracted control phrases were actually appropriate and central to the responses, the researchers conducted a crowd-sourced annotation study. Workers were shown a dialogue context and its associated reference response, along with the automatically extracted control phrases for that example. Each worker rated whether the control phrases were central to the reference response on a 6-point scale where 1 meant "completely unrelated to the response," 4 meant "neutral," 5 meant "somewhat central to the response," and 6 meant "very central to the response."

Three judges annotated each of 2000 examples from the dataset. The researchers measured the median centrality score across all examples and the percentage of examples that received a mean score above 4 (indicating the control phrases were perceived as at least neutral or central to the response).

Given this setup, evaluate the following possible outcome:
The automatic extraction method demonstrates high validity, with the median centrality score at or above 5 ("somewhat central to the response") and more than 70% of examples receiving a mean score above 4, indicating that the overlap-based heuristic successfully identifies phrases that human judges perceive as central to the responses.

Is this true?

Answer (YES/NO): NO